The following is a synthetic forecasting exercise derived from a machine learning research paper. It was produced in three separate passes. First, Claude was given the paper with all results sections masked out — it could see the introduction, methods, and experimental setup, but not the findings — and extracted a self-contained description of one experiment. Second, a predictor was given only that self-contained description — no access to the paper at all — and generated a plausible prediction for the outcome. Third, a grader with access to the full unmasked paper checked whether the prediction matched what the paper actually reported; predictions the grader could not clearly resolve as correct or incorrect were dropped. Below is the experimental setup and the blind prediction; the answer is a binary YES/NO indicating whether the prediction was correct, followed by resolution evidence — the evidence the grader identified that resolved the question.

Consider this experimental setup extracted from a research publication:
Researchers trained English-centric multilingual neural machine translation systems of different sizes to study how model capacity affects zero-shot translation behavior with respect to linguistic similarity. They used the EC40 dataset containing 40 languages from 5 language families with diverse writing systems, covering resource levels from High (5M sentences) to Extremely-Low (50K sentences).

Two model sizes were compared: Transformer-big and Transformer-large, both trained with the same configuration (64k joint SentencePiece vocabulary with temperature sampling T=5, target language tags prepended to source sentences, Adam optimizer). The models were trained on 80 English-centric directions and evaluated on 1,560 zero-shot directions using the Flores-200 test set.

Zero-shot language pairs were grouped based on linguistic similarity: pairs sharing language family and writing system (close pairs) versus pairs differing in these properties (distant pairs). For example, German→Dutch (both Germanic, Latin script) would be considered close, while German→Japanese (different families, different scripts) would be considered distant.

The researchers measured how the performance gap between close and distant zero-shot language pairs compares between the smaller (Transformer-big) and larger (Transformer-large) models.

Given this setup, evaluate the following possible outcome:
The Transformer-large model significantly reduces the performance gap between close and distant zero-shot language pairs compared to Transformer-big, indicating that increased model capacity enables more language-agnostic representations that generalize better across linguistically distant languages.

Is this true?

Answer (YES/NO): YES